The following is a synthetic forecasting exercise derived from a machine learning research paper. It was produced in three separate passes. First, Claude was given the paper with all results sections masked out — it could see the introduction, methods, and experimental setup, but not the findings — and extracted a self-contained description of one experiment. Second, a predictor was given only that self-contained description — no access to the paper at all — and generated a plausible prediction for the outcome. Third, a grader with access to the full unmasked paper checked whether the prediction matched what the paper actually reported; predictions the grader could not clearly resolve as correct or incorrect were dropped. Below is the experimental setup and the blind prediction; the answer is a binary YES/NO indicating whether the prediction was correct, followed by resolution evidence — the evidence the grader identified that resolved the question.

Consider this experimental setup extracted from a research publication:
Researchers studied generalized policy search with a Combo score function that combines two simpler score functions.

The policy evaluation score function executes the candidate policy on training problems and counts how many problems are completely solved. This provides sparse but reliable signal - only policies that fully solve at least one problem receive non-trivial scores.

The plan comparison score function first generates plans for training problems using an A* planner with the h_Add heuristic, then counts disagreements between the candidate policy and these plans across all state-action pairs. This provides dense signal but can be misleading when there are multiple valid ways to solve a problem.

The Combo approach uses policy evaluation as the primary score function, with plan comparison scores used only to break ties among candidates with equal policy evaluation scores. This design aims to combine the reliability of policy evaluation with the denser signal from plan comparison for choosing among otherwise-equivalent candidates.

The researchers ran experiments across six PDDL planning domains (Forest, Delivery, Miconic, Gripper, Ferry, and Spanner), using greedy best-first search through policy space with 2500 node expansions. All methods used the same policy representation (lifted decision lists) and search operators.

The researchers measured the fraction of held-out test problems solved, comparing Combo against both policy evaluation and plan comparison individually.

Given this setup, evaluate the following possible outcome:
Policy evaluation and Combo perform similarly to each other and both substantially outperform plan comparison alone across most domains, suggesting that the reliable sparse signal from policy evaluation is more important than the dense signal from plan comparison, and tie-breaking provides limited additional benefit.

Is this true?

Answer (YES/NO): NO